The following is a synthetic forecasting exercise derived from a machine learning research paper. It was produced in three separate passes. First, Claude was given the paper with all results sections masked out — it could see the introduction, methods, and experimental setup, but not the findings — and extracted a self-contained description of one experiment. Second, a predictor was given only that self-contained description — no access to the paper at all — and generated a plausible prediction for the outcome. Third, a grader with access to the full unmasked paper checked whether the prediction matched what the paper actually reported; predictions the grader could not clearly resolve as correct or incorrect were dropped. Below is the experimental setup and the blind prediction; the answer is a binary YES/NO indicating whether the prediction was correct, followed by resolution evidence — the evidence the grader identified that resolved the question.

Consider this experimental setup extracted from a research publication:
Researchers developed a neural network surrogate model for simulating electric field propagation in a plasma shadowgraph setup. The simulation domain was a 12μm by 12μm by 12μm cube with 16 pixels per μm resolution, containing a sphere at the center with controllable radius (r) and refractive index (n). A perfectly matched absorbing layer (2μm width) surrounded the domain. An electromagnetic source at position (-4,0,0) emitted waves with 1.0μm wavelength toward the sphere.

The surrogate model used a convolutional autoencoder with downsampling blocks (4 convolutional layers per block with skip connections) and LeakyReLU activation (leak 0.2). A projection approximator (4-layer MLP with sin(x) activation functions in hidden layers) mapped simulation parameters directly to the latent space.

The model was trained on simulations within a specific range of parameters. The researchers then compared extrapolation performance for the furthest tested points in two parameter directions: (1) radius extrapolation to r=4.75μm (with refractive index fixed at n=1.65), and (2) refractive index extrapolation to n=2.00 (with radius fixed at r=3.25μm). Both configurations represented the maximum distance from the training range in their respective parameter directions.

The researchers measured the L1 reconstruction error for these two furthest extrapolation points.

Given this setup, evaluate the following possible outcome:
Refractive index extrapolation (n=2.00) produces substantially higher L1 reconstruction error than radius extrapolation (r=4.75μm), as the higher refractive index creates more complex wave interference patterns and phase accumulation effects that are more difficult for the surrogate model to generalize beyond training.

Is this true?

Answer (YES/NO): YES